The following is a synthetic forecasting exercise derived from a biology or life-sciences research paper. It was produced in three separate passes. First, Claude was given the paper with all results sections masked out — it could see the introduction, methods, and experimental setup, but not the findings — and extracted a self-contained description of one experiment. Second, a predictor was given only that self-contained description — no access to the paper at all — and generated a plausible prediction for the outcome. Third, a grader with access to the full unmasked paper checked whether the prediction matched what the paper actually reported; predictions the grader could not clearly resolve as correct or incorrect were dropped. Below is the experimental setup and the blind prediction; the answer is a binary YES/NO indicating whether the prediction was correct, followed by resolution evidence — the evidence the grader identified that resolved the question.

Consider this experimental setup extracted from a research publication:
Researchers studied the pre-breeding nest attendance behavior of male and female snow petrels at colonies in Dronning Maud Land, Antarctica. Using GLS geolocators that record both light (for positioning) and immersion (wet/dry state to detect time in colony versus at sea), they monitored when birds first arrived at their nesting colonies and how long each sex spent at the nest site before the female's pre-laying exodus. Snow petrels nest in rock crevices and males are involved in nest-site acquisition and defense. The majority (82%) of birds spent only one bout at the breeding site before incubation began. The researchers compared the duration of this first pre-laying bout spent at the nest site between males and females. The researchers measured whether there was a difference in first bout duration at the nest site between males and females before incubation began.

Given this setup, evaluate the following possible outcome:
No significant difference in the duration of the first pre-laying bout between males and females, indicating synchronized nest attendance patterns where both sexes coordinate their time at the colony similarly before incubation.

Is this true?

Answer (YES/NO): NO